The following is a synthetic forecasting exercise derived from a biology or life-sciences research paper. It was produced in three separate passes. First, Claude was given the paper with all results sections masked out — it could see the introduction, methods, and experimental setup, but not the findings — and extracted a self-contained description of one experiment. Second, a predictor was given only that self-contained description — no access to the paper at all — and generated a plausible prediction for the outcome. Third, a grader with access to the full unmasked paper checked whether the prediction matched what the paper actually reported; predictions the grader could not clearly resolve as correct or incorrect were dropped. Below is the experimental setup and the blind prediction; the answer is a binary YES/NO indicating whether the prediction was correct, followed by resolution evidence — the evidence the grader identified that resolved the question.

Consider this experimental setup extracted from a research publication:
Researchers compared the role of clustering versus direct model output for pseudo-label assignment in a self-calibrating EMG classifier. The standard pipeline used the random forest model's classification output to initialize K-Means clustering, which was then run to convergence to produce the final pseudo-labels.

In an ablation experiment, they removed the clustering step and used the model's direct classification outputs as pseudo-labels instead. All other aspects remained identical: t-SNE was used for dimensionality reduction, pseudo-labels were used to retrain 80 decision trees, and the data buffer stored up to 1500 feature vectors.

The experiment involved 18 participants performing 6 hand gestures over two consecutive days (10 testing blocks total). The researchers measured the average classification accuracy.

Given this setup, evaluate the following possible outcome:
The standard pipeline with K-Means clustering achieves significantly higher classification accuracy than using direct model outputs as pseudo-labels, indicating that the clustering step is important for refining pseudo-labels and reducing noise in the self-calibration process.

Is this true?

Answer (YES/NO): YES